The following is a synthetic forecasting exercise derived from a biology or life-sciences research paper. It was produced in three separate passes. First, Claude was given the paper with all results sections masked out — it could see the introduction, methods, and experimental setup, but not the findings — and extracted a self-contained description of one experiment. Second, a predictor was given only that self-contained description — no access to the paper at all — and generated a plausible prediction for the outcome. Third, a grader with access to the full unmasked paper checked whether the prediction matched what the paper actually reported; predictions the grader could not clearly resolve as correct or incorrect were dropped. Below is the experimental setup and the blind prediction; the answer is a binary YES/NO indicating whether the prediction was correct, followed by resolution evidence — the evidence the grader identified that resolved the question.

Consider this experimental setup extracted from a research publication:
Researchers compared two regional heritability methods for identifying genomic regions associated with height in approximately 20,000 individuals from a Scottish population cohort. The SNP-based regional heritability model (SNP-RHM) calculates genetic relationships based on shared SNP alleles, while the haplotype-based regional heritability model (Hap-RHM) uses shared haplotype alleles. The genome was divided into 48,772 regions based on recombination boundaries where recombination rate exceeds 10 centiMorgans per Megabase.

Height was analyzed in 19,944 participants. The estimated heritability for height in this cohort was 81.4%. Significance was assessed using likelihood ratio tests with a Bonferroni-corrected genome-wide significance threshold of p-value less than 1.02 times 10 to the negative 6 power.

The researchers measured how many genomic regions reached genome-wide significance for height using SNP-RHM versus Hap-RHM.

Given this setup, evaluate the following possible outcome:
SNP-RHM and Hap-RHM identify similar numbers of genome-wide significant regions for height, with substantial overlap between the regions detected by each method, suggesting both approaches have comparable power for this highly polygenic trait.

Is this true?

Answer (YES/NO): NO